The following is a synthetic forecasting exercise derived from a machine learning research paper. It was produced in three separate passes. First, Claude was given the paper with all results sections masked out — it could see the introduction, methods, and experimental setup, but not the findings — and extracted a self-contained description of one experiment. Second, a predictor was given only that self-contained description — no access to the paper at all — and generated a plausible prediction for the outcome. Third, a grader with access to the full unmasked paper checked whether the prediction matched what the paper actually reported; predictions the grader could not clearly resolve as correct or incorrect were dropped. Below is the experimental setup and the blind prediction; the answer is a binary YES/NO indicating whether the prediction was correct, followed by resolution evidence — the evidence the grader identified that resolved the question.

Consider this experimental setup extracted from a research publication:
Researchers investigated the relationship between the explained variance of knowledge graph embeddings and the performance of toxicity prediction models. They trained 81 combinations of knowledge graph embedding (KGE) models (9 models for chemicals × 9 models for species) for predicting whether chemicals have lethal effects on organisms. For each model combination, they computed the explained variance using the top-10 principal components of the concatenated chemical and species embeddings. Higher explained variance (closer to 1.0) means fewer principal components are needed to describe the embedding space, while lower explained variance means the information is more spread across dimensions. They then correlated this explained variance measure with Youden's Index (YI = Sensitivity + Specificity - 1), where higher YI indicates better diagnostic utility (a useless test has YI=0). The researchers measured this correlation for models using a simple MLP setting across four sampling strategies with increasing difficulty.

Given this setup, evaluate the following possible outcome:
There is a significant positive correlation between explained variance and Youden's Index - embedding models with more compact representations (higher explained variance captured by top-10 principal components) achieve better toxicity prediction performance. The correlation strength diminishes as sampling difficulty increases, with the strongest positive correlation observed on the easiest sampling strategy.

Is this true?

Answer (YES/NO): NO